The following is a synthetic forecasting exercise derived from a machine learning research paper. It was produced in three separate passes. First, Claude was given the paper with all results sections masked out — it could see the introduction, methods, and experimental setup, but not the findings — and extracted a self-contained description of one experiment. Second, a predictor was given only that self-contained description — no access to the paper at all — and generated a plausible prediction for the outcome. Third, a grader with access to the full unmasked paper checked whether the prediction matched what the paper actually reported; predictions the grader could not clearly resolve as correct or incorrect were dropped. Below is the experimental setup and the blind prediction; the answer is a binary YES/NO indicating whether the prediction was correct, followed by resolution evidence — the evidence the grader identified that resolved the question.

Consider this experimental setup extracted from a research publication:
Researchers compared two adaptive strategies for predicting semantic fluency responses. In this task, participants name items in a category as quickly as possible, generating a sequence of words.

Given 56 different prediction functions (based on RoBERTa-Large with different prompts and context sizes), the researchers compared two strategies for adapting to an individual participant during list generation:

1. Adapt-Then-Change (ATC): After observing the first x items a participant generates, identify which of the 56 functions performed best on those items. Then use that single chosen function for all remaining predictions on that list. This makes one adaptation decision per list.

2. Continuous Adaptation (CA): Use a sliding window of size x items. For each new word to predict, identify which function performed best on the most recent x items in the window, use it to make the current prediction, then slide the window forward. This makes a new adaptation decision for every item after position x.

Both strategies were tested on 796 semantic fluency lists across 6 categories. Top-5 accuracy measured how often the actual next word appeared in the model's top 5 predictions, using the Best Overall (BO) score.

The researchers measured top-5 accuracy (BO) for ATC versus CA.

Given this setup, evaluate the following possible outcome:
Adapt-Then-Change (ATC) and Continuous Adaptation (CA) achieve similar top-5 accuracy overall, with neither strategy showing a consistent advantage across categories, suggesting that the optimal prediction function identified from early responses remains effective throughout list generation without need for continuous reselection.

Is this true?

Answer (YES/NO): NO